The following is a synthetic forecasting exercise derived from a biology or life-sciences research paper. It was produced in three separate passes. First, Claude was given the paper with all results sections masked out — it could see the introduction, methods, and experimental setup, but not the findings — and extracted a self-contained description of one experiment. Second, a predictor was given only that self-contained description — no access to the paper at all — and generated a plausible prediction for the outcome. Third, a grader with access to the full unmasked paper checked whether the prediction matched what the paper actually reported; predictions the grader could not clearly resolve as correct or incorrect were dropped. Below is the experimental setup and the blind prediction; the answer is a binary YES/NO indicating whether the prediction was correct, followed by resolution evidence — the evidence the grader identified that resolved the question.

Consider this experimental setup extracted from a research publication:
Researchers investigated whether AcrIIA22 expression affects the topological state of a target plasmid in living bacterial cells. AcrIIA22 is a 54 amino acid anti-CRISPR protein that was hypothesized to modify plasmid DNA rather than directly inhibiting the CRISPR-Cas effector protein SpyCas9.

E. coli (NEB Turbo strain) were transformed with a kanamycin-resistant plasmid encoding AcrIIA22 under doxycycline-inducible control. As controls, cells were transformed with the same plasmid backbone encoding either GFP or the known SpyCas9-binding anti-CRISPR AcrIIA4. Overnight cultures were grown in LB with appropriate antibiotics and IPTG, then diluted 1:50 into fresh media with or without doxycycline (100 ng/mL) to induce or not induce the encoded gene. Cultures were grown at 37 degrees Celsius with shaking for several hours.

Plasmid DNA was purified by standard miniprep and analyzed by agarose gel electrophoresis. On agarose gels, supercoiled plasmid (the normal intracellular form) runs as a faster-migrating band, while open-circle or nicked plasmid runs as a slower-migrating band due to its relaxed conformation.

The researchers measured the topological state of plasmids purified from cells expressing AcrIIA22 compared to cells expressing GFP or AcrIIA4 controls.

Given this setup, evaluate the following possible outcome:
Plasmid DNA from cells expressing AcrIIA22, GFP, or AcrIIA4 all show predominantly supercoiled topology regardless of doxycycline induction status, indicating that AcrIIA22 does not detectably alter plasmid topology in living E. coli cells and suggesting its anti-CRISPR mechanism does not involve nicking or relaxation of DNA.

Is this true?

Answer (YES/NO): NO